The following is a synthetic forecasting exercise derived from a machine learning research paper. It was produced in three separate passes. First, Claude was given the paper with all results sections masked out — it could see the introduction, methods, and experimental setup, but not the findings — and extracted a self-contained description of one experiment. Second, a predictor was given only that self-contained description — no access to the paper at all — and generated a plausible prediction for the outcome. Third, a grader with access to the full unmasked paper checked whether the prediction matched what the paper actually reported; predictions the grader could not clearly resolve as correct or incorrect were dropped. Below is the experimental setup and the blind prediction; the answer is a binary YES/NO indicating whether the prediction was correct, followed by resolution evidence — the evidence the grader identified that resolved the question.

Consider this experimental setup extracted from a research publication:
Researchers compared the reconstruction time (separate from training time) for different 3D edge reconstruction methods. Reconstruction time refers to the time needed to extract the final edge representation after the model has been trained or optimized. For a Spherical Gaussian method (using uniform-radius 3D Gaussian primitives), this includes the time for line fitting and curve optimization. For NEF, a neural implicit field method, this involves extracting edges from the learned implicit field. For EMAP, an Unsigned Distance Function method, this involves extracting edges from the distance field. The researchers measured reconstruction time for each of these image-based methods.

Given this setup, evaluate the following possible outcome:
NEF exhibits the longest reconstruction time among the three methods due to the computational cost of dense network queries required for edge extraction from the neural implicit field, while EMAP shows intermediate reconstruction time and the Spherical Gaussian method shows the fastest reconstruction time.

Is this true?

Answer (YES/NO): YES